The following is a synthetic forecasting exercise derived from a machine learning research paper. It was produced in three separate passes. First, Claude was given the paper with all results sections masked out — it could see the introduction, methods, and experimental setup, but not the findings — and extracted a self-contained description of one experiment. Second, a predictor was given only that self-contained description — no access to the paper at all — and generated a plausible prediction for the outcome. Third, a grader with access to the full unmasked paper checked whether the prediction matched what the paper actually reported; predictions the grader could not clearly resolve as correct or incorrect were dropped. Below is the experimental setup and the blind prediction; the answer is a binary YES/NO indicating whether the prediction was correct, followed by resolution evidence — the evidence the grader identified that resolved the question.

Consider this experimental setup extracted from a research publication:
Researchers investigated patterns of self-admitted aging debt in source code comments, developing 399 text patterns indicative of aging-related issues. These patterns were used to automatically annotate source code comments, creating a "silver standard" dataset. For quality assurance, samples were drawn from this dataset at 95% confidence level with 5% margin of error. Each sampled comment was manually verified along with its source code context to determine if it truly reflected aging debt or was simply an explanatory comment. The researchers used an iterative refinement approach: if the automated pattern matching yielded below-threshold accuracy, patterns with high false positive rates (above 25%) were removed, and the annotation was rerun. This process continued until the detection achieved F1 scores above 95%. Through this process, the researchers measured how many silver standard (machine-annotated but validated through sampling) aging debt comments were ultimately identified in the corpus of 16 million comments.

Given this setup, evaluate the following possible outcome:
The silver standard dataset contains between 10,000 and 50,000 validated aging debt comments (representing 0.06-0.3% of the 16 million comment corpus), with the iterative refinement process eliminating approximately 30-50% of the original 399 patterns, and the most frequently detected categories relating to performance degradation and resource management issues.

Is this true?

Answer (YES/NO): NO